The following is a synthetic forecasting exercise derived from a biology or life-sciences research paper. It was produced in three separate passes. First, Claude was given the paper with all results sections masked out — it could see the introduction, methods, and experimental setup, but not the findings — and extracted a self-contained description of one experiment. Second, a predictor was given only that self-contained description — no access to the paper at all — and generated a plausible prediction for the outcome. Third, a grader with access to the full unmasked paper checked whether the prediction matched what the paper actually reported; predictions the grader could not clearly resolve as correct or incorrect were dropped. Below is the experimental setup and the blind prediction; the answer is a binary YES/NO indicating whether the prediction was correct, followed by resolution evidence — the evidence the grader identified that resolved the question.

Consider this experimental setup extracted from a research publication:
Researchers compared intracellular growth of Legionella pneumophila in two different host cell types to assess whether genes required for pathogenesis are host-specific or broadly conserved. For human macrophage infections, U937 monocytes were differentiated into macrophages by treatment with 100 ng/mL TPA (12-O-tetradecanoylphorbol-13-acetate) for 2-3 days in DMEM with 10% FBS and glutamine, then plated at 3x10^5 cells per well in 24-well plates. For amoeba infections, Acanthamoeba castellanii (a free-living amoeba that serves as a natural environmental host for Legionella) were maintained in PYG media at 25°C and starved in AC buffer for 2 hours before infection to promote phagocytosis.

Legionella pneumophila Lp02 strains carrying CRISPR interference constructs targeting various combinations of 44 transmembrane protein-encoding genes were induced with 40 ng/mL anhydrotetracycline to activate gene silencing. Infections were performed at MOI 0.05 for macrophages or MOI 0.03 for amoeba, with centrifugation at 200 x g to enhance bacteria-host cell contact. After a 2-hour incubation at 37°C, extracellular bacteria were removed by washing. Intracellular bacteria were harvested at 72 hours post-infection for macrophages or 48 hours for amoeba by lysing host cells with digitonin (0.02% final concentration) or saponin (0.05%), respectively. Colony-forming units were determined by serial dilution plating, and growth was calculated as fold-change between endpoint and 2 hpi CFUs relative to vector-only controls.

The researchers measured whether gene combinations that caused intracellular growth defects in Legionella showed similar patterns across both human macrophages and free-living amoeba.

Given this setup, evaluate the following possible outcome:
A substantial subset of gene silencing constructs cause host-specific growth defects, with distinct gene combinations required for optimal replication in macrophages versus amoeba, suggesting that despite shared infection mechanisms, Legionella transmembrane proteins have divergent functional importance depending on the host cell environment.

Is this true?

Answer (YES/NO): YES